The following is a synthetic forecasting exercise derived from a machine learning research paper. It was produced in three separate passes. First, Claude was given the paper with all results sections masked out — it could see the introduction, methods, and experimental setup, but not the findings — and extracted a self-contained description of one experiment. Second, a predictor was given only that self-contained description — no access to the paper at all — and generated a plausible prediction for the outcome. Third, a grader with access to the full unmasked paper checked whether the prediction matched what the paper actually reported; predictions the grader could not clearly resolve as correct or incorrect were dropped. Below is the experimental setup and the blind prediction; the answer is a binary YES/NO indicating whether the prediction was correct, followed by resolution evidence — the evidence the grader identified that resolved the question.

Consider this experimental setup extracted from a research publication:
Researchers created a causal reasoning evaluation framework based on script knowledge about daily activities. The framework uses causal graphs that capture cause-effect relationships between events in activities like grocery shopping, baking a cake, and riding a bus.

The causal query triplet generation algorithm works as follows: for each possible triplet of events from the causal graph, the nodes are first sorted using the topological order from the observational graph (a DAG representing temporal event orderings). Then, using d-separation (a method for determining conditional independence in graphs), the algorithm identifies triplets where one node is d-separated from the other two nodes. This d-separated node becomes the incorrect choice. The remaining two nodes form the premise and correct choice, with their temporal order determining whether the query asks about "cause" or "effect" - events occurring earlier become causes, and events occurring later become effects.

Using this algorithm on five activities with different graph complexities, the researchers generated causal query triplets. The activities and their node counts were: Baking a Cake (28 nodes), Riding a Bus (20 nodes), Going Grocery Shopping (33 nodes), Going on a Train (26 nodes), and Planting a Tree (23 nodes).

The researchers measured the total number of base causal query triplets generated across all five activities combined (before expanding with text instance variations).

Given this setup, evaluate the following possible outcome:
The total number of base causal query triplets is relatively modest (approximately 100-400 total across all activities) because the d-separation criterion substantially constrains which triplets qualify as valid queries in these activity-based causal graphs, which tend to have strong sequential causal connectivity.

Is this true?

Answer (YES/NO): NO